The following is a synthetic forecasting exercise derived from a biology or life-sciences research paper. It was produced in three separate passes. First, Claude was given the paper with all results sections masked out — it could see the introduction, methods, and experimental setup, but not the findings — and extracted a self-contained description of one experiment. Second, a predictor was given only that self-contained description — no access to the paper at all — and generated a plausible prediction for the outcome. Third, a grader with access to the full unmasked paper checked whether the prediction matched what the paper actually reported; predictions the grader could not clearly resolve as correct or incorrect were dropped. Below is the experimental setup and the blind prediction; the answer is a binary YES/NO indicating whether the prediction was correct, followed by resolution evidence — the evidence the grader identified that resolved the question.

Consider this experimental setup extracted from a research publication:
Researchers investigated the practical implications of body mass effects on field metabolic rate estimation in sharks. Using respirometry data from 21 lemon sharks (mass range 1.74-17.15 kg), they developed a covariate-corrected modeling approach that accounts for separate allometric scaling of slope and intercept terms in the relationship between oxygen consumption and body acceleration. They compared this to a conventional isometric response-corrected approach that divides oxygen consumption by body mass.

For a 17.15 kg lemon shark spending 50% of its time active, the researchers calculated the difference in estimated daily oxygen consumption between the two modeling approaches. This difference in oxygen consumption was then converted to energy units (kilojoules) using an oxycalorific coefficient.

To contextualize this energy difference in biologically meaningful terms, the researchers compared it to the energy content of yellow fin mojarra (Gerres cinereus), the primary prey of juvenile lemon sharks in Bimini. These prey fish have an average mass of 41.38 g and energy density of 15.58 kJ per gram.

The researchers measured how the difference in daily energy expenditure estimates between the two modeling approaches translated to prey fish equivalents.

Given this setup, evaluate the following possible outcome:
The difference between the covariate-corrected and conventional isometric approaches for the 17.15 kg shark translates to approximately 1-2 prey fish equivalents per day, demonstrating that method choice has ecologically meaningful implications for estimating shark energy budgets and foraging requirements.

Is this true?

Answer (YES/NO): YES